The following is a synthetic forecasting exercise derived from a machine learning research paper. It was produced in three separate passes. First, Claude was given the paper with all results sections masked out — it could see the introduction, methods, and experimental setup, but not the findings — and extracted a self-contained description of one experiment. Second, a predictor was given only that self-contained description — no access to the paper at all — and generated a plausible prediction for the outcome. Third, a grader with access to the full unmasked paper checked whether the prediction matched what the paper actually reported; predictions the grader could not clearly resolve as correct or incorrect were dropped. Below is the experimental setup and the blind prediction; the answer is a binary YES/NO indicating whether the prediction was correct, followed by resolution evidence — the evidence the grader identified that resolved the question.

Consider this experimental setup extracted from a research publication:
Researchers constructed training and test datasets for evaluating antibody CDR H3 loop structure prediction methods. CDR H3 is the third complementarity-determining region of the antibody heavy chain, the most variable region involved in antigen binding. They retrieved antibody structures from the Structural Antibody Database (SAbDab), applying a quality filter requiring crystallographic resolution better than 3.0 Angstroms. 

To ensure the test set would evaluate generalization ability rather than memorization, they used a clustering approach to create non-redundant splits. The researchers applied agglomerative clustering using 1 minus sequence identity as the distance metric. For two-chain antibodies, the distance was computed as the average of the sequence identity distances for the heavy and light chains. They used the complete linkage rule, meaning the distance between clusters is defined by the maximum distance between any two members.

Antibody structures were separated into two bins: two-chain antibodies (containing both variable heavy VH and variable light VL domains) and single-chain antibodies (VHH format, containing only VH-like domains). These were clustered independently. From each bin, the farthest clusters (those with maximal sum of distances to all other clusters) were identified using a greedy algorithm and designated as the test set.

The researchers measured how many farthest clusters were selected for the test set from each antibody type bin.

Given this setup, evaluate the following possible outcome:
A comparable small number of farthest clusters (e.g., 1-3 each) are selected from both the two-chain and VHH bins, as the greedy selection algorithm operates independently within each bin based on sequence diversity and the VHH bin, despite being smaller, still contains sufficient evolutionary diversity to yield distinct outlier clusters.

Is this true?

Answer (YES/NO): NO